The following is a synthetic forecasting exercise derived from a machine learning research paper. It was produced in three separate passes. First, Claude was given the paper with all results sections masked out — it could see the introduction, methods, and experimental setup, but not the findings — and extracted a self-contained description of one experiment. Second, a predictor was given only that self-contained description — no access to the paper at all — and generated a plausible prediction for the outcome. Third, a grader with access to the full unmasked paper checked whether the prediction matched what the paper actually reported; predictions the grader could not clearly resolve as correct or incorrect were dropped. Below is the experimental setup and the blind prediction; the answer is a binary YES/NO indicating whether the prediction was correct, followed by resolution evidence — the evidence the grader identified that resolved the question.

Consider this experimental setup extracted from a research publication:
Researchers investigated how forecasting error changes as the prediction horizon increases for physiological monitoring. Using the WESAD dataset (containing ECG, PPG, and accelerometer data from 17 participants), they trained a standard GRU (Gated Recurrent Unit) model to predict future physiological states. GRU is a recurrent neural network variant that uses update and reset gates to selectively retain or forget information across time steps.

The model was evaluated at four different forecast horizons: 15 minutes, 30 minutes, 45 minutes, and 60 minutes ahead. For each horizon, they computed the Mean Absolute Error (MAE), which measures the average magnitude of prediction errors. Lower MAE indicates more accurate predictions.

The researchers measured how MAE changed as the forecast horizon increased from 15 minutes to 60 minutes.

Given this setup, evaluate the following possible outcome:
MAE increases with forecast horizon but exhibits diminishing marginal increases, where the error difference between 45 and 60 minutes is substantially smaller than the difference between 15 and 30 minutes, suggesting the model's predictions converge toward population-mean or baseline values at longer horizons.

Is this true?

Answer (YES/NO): NO